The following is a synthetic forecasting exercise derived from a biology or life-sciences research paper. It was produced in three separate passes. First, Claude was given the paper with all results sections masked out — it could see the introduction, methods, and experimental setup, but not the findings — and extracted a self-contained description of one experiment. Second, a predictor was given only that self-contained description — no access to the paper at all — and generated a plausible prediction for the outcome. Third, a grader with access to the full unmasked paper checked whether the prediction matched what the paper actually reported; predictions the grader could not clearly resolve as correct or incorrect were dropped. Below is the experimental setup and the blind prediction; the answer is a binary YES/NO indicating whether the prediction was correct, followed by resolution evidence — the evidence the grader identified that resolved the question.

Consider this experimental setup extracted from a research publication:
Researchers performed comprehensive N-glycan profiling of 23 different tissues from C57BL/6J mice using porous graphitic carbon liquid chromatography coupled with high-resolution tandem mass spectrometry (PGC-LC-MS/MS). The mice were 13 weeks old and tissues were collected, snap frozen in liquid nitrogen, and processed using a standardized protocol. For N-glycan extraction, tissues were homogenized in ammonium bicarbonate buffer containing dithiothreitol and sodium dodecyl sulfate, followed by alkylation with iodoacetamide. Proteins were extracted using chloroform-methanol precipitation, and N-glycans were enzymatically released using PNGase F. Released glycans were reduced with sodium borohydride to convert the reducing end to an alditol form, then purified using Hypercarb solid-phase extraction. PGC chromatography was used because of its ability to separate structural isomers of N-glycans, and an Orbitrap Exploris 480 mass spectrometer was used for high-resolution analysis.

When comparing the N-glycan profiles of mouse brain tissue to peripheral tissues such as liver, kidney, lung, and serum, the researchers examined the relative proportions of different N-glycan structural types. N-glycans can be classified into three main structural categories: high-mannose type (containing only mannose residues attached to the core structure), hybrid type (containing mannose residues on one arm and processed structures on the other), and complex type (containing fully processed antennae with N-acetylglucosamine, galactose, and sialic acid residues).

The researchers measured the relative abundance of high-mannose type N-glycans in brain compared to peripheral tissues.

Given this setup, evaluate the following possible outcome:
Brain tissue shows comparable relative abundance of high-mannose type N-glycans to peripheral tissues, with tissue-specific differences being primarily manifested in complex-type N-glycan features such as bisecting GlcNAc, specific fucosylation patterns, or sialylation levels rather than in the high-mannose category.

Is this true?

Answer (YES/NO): NO